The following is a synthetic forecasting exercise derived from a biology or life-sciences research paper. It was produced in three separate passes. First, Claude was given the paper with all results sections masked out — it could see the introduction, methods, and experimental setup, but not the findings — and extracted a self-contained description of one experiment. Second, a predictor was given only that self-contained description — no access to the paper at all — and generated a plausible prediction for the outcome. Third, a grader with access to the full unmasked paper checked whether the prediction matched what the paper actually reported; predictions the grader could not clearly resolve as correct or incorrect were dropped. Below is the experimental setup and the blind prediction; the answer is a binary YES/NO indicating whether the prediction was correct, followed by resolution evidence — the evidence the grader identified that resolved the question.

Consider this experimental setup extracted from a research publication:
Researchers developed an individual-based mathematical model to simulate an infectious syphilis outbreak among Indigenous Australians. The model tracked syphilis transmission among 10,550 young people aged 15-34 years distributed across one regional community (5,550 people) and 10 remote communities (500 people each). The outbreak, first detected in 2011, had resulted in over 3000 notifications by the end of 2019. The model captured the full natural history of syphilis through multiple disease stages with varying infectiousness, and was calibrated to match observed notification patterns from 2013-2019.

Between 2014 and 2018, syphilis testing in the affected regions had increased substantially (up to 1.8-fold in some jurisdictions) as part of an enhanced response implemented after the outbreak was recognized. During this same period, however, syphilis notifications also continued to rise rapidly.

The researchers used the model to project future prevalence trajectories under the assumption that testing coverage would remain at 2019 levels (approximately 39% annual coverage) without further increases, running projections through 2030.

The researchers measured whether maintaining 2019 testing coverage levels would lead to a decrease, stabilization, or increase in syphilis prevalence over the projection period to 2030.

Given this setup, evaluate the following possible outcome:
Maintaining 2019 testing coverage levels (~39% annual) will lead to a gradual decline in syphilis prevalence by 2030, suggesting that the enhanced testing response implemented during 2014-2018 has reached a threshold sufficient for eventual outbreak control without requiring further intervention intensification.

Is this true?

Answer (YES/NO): NO